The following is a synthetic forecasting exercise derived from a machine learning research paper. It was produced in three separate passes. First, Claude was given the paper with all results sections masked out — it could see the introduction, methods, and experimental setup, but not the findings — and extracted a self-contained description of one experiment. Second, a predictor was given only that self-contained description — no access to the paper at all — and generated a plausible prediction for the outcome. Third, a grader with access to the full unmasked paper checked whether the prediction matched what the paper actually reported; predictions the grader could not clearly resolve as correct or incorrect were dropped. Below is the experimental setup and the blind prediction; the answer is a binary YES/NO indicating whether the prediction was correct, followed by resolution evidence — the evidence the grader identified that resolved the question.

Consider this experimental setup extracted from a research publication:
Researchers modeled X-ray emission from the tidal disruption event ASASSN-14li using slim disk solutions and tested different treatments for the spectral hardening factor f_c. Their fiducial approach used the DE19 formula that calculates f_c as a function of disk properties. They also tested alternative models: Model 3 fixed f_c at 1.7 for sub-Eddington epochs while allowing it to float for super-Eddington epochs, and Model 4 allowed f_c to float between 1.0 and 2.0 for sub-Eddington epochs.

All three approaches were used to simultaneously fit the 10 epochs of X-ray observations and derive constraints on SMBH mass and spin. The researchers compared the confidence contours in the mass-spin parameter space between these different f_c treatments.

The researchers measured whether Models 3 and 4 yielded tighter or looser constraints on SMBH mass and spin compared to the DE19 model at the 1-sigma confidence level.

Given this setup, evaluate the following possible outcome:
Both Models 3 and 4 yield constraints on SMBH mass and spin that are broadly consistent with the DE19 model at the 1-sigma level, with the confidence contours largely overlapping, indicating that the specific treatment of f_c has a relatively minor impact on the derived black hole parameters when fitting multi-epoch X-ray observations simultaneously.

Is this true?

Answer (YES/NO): NO